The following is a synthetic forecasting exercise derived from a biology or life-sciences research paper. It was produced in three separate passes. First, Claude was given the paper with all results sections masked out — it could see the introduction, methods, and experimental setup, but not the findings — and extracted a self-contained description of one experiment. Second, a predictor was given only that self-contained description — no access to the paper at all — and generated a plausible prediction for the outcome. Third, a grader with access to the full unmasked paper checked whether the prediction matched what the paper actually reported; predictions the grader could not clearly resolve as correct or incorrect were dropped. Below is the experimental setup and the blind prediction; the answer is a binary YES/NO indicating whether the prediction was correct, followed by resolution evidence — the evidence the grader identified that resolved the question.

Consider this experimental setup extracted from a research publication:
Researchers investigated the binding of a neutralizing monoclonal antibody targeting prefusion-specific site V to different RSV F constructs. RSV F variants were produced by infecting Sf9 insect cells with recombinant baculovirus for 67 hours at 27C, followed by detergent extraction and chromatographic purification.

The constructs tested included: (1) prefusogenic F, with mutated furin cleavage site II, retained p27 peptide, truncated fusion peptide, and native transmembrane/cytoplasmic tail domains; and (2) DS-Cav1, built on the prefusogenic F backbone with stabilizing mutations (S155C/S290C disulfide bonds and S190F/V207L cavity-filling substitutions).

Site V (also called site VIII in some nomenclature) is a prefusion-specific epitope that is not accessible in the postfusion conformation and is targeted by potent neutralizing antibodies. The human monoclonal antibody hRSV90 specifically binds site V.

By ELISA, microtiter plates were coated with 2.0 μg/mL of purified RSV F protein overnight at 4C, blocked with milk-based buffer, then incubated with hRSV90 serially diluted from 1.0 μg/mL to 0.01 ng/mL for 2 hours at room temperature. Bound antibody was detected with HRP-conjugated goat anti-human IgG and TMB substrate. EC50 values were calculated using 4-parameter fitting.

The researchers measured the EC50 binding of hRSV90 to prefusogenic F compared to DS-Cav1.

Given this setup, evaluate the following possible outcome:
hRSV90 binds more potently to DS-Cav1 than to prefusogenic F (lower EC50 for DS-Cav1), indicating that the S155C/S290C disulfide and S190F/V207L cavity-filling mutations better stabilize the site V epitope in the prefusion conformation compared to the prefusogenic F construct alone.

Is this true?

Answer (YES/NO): YES